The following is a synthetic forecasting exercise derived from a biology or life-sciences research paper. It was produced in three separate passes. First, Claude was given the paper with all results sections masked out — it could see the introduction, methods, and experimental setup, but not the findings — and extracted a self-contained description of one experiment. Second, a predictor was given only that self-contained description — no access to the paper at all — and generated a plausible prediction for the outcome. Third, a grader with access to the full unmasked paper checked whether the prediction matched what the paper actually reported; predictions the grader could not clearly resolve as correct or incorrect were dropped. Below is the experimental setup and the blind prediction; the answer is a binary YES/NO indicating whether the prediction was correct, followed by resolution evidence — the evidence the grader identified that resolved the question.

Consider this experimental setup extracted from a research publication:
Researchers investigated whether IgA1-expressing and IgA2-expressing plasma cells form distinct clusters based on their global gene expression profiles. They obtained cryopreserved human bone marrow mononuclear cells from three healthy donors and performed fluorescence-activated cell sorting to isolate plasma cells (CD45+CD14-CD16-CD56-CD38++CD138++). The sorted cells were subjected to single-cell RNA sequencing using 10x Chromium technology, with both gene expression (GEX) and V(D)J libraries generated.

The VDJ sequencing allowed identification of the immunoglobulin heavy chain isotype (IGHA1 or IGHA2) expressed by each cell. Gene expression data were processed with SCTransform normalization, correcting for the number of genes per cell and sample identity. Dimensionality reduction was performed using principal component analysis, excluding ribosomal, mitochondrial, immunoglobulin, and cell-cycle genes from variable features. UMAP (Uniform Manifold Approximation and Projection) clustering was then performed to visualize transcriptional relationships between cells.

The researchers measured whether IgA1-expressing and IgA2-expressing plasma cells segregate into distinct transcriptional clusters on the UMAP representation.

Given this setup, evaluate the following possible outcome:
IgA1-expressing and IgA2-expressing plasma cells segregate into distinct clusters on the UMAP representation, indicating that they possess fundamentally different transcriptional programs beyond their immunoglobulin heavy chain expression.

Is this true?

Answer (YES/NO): NO